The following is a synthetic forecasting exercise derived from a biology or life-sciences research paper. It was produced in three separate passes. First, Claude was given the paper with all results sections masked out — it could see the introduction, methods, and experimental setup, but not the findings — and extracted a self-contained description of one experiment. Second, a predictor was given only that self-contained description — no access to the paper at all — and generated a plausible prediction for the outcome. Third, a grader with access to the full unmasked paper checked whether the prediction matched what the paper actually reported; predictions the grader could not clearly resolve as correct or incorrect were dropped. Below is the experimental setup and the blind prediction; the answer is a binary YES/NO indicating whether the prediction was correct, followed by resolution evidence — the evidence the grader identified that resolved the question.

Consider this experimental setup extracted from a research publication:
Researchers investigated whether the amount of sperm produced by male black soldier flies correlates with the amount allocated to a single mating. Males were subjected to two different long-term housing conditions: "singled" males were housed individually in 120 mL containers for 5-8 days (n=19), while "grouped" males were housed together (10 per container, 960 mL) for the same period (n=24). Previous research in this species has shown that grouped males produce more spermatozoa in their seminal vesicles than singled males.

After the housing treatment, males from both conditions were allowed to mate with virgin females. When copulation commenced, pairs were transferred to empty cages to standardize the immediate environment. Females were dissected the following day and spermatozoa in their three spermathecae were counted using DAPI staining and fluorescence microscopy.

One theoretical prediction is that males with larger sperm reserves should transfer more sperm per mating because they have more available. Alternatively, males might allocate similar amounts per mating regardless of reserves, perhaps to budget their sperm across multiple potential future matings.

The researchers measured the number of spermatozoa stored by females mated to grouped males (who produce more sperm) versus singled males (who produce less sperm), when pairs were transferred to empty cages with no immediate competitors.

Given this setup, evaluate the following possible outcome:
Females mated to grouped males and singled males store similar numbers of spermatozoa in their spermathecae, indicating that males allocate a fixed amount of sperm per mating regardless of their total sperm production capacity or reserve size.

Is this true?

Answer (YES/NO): YES